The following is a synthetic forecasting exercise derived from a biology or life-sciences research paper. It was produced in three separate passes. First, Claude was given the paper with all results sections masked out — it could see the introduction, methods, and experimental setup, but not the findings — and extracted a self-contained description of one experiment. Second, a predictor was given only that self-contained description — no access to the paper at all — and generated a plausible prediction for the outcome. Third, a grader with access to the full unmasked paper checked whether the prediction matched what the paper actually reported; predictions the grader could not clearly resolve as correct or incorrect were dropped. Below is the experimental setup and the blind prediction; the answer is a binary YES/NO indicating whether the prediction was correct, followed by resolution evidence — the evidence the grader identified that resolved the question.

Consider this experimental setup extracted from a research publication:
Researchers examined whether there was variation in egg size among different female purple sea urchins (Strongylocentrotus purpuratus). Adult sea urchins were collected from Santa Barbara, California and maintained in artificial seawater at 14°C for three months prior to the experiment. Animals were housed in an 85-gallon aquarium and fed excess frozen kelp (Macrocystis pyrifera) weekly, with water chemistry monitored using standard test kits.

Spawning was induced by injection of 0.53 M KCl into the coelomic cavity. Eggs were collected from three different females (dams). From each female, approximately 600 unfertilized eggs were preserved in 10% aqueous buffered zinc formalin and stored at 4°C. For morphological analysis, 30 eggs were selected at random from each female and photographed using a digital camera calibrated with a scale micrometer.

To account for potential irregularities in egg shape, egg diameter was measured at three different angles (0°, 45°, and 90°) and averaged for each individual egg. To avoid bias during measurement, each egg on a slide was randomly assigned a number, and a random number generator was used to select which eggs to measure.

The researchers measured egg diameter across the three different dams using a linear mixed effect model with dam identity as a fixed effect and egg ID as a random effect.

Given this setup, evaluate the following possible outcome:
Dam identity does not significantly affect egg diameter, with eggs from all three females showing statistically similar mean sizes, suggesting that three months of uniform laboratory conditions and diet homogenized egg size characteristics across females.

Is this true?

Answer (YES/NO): NO